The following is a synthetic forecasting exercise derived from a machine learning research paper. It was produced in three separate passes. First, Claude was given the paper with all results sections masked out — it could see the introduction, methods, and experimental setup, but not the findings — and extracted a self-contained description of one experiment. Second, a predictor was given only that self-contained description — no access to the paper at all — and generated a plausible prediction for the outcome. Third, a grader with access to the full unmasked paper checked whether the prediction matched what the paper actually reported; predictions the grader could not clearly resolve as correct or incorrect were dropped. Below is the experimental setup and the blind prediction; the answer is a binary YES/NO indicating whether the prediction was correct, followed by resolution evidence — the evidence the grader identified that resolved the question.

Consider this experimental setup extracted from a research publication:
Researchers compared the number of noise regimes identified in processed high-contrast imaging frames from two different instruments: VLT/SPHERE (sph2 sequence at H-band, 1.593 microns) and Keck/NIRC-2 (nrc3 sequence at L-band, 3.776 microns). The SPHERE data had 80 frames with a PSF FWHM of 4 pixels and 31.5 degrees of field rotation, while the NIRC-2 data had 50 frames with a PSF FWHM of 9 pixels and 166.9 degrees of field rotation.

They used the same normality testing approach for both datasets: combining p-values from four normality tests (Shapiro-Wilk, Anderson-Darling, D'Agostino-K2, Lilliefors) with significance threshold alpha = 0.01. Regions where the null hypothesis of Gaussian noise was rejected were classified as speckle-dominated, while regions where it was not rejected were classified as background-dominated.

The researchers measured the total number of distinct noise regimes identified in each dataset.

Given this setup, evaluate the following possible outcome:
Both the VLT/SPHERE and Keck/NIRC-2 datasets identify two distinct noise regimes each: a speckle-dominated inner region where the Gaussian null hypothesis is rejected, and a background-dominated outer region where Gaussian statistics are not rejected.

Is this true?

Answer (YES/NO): NO